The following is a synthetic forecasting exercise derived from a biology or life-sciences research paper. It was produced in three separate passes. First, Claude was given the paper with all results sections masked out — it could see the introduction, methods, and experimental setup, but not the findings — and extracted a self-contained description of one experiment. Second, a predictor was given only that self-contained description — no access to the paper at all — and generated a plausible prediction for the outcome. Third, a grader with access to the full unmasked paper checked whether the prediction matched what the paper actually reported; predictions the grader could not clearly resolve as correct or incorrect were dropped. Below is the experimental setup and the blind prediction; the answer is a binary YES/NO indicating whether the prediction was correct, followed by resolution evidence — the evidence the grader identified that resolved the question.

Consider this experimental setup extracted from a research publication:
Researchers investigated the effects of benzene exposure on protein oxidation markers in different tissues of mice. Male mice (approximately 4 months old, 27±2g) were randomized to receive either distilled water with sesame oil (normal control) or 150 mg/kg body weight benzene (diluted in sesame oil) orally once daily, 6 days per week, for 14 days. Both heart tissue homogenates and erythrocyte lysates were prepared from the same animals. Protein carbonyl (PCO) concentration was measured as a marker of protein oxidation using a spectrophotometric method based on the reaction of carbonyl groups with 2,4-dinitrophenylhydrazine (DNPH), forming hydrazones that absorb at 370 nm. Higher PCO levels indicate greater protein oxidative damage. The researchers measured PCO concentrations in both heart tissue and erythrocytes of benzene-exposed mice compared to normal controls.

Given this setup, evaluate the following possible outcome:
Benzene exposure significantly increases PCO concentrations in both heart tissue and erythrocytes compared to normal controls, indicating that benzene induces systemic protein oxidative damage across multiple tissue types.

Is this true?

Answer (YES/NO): YES